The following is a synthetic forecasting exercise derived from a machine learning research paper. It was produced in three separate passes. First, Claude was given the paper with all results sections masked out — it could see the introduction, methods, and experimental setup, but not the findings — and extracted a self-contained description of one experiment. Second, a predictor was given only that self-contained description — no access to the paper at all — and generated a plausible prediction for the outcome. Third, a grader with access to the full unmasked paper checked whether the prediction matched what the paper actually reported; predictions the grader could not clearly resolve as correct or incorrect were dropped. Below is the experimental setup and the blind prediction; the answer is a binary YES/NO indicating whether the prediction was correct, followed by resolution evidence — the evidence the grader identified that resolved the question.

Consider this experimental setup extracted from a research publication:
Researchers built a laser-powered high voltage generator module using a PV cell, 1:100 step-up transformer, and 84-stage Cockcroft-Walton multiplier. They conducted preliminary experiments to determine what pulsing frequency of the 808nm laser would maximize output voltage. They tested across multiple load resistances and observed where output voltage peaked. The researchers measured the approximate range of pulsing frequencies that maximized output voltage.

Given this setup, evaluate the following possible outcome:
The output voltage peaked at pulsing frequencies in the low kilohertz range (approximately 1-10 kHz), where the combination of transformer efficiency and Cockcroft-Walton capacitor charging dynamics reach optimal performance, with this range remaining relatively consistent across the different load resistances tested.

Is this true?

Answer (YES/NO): NO